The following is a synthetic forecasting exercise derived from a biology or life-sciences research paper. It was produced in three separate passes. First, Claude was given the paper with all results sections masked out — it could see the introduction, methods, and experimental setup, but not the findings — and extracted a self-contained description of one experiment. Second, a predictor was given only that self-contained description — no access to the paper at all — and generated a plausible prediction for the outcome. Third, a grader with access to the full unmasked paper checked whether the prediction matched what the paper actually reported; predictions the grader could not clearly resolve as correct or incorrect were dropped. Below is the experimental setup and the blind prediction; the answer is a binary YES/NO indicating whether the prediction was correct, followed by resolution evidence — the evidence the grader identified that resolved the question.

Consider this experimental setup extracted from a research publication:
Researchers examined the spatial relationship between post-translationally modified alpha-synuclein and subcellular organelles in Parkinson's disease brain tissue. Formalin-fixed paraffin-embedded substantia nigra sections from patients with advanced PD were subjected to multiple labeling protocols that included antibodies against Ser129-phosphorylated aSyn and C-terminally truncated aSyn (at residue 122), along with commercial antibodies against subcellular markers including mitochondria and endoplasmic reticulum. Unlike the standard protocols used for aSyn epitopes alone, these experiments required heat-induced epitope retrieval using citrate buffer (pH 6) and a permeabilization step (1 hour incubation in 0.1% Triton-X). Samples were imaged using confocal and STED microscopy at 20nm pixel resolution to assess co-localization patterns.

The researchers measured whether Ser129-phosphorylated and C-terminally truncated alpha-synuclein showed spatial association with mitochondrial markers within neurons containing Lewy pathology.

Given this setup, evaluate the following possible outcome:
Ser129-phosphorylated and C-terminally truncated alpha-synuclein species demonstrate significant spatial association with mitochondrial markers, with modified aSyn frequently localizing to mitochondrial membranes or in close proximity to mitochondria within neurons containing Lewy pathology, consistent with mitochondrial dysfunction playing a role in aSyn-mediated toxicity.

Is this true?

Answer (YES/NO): NO